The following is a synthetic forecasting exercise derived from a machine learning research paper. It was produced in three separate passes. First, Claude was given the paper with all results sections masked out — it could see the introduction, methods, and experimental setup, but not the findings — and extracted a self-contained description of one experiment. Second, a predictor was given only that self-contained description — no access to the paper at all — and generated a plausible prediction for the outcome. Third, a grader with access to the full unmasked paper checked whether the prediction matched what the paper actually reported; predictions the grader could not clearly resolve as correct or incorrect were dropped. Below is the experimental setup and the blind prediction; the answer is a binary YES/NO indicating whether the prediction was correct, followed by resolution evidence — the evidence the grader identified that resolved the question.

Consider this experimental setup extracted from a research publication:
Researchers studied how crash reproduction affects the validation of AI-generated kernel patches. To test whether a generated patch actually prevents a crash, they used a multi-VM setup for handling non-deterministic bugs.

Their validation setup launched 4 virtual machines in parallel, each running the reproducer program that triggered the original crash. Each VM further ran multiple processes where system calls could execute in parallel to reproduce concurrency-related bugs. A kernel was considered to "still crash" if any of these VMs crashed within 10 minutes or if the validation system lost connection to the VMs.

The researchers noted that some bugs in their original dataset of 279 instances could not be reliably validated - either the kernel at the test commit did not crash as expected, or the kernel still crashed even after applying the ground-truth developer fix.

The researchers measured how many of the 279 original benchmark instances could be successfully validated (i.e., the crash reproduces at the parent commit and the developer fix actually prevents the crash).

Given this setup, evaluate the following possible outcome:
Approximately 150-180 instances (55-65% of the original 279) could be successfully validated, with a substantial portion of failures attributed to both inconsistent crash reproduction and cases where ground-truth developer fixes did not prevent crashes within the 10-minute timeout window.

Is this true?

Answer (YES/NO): NO